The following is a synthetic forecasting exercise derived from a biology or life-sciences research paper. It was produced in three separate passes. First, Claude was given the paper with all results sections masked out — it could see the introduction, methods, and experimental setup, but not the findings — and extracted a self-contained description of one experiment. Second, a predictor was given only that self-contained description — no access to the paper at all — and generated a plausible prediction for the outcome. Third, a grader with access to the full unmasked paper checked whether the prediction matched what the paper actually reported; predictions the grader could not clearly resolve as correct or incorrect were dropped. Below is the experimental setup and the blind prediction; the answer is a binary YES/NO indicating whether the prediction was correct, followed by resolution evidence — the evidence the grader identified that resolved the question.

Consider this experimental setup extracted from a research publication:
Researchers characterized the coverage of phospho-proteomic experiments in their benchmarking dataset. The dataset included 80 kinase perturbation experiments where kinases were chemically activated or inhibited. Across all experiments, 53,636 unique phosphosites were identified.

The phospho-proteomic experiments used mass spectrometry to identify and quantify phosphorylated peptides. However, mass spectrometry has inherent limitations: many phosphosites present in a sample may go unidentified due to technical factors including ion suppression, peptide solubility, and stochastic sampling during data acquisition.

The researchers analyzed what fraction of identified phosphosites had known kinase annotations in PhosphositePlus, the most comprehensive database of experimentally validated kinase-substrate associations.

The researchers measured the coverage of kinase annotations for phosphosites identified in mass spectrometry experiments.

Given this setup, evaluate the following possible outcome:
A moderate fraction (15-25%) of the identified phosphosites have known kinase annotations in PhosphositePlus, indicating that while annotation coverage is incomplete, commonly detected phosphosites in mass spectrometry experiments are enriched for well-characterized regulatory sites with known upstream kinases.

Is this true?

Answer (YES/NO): NO